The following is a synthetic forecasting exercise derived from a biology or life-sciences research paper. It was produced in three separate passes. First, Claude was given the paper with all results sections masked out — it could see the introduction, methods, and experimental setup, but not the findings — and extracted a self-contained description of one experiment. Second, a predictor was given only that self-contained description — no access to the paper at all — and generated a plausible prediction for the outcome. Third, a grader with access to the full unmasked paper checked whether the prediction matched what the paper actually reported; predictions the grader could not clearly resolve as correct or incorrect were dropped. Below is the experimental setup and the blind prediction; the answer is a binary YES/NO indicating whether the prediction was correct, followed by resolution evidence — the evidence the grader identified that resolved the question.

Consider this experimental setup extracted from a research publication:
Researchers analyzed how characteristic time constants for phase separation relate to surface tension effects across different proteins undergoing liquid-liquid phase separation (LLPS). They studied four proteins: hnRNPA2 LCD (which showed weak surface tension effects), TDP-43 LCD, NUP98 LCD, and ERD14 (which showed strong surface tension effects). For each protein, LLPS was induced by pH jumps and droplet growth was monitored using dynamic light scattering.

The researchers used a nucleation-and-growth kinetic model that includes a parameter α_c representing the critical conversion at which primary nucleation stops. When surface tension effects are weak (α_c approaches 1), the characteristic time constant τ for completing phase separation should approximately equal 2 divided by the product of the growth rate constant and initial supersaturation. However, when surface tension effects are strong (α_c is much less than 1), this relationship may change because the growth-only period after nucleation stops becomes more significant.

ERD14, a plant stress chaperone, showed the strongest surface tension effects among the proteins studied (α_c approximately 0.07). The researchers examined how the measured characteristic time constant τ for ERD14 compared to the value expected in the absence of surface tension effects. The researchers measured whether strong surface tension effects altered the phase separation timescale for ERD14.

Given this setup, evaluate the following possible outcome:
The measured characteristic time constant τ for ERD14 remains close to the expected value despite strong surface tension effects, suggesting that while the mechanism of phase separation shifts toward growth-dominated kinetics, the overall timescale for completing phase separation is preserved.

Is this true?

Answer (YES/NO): NO